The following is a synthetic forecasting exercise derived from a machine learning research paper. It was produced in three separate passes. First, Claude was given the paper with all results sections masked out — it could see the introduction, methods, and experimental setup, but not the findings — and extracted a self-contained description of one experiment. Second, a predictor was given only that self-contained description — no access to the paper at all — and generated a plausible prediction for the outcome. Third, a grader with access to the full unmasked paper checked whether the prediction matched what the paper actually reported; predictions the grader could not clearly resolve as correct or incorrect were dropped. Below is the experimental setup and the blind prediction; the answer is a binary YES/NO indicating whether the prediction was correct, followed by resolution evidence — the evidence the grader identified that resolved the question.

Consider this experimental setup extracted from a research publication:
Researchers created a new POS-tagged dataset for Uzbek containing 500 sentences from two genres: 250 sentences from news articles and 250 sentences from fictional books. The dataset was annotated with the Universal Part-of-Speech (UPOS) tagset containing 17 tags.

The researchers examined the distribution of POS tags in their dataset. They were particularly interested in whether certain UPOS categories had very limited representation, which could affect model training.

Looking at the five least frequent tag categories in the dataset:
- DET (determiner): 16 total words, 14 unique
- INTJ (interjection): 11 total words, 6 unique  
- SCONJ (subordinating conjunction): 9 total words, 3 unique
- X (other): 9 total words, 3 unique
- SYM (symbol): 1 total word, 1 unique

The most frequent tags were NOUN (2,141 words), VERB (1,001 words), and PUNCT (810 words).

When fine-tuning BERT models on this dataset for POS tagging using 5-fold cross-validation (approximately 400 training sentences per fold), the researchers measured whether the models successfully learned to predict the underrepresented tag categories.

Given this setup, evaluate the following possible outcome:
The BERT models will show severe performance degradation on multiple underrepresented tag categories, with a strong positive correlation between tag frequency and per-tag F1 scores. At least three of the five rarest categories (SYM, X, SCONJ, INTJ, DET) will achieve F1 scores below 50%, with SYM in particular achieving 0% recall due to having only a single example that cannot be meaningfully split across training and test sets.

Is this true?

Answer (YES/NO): YES